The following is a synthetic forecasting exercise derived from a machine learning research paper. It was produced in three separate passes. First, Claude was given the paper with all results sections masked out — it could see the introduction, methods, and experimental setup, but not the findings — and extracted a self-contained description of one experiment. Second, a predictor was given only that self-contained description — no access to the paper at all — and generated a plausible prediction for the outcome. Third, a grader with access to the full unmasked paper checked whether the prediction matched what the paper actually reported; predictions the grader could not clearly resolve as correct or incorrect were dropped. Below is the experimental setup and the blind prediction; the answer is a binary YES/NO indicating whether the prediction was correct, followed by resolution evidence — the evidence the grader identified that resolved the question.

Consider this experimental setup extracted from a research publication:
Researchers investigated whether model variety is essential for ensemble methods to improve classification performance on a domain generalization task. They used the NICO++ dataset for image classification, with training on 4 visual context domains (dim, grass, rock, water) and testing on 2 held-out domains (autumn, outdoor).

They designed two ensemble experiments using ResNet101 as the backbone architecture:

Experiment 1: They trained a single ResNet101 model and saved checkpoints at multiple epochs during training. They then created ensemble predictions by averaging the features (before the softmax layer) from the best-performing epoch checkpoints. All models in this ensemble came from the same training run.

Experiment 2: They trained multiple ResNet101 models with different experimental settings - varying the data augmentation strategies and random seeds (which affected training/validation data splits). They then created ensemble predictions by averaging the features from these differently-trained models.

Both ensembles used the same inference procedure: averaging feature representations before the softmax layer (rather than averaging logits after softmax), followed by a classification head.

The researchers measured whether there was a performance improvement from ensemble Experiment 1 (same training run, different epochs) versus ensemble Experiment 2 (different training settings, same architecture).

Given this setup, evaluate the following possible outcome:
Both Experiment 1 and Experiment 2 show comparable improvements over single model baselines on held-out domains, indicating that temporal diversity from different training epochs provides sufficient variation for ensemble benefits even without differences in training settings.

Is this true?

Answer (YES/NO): NO